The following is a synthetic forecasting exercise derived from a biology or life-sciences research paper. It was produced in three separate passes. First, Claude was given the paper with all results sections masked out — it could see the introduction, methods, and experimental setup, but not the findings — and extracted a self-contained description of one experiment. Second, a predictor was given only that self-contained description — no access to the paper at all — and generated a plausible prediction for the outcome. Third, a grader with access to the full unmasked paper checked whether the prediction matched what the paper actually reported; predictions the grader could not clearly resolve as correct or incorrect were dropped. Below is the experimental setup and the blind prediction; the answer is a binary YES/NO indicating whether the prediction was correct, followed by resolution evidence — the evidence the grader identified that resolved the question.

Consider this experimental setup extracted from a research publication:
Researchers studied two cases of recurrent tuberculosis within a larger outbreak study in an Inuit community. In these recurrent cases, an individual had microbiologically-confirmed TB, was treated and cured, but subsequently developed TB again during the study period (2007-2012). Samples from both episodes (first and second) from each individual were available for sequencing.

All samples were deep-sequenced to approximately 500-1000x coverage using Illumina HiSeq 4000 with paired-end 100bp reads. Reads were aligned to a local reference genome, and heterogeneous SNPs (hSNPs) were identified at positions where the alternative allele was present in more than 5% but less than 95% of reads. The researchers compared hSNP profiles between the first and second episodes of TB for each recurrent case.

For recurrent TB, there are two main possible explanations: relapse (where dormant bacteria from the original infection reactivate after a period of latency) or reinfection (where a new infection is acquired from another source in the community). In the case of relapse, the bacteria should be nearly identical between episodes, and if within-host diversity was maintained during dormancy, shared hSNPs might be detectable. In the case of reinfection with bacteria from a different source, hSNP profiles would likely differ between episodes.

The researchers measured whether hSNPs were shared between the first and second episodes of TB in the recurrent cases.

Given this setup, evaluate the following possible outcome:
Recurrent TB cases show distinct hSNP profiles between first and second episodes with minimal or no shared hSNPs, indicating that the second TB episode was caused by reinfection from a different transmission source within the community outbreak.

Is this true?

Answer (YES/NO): YES